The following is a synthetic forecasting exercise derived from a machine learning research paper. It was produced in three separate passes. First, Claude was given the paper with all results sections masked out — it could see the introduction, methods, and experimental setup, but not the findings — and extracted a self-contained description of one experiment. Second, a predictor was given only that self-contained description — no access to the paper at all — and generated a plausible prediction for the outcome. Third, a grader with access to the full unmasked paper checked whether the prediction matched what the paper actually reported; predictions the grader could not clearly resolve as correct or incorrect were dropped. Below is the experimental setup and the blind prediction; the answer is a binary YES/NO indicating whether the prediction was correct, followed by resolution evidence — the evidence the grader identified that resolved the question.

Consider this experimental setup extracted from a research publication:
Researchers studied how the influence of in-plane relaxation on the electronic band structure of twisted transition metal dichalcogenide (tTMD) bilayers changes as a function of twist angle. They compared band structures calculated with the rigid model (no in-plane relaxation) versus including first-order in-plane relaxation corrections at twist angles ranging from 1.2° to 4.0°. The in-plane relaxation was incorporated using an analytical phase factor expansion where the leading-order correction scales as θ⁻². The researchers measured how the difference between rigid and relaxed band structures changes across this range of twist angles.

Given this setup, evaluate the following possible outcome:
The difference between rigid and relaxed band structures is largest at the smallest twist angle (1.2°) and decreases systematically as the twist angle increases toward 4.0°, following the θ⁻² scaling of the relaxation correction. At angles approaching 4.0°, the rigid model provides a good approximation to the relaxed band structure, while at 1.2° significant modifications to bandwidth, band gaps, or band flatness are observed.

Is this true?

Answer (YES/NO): YES